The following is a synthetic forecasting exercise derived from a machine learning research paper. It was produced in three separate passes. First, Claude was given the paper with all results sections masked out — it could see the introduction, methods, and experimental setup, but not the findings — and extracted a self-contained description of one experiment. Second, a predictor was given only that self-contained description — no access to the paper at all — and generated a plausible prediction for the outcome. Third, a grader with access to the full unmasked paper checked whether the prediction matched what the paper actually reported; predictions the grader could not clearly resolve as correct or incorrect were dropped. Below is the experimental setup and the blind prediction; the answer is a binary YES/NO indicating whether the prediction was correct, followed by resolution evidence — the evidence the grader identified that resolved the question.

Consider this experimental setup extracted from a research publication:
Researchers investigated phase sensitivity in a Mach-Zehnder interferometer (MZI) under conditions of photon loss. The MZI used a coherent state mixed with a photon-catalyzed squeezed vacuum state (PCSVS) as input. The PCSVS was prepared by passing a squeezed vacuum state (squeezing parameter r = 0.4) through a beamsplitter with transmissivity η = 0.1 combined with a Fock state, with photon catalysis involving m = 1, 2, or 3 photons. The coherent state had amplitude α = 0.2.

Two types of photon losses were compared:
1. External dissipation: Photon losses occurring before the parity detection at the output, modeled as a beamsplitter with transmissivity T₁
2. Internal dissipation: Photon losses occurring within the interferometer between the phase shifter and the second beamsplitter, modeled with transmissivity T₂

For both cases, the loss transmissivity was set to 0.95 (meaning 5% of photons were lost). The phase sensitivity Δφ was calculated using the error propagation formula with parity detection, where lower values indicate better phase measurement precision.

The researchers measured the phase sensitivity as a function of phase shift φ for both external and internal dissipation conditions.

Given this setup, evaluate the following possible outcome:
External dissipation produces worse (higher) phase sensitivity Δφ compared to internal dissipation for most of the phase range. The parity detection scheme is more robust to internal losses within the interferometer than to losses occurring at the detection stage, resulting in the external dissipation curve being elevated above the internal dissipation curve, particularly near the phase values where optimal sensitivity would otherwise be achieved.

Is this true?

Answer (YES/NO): YES